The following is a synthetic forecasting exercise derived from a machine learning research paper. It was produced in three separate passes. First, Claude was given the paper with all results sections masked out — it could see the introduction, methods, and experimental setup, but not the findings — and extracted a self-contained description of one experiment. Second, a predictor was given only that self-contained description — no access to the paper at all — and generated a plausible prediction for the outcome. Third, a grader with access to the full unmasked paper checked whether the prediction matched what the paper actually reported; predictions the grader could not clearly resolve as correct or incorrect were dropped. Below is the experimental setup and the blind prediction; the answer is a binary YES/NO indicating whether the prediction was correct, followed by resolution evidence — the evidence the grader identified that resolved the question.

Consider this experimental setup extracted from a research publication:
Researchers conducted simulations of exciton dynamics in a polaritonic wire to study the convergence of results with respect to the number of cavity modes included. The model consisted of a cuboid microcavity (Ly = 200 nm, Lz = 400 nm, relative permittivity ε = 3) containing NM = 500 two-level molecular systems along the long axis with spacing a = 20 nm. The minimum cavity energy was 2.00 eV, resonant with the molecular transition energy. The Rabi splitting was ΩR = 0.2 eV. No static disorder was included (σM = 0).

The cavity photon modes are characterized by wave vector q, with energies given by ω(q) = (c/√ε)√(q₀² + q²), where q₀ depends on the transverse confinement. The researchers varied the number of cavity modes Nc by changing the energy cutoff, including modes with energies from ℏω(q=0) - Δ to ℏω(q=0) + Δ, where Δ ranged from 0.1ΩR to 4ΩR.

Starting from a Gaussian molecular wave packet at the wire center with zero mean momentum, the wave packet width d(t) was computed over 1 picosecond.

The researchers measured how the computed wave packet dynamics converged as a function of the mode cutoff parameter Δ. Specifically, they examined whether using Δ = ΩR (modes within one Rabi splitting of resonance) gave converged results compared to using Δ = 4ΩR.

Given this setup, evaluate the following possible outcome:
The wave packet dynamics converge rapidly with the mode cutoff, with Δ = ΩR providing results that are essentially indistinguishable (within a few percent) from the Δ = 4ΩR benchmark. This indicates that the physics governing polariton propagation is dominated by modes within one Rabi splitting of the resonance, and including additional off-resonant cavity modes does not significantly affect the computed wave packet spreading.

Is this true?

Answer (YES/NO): NO